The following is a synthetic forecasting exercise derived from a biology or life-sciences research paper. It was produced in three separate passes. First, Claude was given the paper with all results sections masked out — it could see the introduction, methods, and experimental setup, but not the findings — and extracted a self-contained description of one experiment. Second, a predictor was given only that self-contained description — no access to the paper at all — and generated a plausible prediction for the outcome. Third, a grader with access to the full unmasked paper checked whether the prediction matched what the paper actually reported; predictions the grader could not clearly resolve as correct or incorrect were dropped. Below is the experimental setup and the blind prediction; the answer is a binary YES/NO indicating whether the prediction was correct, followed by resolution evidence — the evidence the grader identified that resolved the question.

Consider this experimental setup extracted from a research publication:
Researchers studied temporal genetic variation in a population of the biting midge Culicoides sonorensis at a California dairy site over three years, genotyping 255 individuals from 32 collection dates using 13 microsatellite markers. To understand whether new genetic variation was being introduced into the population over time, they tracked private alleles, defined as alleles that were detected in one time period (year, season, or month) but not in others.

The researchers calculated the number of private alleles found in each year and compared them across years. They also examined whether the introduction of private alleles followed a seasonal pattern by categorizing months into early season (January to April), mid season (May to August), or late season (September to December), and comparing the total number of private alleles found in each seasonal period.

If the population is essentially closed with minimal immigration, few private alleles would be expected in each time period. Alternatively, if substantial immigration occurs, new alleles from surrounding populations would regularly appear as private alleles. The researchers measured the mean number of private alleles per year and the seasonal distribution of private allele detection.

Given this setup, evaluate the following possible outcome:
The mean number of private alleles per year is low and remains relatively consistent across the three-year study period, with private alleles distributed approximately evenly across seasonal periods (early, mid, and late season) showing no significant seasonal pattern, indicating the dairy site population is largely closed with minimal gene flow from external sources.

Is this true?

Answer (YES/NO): NO